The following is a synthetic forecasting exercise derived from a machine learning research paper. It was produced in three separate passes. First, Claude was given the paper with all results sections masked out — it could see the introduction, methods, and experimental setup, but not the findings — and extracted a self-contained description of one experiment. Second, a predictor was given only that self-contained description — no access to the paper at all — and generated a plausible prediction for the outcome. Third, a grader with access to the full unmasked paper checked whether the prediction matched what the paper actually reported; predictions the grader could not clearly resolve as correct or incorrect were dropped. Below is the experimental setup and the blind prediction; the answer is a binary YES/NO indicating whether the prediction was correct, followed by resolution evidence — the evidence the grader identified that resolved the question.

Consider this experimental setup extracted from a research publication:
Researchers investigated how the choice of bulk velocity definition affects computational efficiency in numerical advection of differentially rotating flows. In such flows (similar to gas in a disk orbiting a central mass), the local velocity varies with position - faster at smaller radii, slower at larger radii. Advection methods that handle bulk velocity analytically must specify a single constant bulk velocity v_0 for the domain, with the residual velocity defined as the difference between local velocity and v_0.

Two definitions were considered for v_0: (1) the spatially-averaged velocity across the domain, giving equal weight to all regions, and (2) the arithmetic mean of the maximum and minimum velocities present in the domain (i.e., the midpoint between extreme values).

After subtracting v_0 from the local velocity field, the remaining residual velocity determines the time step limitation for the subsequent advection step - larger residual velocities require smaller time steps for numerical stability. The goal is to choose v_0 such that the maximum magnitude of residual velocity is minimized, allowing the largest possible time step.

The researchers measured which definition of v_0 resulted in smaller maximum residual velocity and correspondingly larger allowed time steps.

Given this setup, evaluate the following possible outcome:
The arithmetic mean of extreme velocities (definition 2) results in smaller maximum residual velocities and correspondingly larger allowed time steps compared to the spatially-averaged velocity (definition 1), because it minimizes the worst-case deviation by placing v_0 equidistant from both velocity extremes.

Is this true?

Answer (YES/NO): YES